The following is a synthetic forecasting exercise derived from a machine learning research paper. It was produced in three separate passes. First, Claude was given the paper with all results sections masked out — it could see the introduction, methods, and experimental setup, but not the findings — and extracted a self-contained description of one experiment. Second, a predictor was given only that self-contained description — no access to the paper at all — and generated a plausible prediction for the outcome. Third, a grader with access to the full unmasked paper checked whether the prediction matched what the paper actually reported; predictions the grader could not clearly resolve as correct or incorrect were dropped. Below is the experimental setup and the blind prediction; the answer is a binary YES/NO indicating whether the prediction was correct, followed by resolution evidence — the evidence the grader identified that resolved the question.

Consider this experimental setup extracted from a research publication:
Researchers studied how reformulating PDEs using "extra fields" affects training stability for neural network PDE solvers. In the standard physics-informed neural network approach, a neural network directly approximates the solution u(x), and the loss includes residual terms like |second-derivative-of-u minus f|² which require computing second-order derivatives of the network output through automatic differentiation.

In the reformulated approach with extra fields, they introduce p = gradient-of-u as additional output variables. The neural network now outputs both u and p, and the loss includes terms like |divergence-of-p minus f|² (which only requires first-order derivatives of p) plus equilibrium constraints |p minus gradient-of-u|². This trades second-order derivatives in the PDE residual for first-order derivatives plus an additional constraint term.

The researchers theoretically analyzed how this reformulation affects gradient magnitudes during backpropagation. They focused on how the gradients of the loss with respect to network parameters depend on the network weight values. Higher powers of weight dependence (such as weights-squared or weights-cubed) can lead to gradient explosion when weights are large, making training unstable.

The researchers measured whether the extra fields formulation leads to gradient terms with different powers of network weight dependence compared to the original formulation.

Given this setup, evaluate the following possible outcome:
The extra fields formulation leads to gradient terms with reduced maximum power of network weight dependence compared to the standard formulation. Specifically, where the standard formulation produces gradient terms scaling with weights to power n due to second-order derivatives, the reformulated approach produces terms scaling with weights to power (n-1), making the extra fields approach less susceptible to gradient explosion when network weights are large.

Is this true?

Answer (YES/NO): YES